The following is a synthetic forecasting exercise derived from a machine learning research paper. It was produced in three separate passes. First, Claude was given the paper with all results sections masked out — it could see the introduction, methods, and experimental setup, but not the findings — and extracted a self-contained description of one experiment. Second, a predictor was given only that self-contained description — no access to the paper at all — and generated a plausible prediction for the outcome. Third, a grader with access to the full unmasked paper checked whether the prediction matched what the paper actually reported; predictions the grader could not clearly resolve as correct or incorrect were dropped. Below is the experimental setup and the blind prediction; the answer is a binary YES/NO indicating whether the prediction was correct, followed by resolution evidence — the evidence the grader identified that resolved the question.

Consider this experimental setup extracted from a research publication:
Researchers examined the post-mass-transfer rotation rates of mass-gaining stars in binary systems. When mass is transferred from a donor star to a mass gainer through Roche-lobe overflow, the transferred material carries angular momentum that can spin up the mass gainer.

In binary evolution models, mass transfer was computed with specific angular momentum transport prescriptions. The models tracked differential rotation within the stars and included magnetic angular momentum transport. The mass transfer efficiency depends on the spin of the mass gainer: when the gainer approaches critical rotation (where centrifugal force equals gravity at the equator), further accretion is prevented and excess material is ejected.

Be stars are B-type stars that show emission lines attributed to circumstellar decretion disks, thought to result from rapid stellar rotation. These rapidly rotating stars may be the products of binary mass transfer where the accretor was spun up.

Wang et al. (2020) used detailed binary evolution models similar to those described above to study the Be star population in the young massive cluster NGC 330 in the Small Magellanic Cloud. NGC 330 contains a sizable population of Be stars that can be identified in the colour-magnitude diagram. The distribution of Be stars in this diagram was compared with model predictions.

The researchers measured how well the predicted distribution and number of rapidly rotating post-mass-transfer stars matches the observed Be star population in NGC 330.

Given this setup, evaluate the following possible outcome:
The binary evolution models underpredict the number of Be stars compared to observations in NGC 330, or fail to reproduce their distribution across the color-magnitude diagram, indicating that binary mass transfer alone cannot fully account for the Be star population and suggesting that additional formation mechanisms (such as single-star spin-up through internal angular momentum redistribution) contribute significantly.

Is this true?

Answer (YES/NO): NO